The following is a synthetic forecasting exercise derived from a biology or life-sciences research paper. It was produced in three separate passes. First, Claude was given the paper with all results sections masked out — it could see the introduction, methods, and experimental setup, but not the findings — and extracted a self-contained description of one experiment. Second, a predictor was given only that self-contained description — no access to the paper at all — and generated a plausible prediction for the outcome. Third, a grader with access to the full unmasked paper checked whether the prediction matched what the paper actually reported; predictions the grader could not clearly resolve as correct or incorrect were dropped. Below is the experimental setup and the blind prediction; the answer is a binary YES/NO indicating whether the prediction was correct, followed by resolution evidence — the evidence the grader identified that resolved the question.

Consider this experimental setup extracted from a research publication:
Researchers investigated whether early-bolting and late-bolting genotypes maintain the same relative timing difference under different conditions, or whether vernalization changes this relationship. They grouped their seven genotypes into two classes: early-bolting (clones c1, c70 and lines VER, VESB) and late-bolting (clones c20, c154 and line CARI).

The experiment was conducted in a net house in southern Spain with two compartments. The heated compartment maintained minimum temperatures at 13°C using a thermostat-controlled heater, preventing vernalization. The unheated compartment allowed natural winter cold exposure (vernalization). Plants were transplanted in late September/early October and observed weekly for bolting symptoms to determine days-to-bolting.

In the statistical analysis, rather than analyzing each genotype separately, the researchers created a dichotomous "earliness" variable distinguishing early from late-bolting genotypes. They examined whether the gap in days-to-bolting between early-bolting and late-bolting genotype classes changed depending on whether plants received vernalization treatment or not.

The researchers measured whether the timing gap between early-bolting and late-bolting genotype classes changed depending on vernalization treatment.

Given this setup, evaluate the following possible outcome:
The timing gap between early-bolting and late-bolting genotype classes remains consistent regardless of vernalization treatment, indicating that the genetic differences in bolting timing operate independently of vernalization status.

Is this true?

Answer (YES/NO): NO